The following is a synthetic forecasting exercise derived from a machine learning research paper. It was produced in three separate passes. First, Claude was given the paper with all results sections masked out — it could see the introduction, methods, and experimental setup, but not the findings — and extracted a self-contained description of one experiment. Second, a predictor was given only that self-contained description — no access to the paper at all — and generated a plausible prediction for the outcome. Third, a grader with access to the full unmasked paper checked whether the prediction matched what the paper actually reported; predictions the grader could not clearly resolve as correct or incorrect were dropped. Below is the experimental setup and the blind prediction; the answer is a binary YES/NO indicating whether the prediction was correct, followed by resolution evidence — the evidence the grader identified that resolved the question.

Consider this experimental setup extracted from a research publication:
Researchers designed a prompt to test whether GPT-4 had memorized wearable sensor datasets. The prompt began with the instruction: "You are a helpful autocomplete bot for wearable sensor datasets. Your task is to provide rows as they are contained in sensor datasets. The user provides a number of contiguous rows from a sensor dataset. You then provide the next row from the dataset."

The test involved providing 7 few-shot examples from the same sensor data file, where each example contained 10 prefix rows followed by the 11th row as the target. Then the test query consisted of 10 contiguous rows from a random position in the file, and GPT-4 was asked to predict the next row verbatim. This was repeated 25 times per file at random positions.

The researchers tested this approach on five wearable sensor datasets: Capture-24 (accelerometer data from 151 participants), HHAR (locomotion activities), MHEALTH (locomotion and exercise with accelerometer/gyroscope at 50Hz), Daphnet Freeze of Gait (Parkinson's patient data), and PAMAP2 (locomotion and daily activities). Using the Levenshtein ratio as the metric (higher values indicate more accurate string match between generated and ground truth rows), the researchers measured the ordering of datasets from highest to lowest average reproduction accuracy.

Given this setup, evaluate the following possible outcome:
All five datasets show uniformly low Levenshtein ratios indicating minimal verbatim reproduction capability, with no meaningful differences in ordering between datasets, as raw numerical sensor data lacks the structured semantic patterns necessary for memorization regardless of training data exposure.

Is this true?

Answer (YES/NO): NO